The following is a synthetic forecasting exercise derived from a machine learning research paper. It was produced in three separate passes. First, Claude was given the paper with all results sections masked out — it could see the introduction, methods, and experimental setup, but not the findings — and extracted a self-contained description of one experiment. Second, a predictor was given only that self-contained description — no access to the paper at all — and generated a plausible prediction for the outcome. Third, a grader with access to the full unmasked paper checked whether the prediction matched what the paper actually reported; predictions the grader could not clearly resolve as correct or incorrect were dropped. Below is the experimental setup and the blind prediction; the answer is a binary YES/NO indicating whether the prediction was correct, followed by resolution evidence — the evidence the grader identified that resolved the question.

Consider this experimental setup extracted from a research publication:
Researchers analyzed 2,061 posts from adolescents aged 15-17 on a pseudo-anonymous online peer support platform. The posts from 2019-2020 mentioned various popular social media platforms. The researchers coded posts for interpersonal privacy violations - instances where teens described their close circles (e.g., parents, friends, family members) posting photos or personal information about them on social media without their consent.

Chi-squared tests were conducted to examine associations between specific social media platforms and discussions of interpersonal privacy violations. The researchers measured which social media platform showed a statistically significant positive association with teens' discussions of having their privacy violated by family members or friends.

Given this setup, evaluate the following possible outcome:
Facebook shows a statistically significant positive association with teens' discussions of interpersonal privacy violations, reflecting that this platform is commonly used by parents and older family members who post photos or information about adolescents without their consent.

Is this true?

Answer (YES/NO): YES